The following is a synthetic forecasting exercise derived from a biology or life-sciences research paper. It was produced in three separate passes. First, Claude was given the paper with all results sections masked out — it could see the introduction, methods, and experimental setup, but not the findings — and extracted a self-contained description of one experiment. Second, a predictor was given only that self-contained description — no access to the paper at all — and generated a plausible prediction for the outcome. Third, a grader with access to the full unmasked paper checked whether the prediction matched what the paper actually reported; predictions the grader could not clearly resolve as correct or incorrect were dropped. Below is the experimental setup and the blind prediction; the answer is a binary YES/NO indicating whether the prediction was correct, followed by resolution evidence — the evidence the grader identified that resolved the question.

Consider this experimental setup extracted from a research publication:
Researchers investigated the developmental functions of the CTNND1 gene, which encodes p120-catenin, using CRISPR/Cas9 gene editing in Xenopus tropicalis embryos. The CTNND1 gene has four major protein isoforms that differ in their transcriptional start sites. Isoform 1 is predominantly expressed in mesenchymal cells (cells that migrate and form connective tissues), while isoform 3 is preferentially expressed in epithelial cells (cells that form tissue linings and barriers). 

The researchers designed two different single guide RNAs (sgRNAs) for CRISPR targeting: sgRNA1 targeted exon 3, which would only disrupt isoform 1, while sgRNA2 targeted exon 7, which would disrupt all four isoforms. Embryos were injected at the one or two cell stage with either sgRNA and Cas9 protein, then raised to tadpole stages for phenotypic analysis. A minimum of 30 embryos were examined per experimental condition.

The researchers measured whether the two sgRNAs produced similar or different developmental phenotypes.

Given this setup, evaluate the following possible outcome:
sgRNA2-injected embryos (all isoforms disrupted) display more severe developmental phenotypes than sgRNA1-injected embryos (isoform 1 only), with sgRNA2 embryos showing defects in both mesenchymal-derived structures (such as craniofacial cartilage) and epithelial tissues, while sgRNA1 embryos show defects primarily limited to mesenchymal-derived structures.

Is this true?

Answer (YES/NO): NO